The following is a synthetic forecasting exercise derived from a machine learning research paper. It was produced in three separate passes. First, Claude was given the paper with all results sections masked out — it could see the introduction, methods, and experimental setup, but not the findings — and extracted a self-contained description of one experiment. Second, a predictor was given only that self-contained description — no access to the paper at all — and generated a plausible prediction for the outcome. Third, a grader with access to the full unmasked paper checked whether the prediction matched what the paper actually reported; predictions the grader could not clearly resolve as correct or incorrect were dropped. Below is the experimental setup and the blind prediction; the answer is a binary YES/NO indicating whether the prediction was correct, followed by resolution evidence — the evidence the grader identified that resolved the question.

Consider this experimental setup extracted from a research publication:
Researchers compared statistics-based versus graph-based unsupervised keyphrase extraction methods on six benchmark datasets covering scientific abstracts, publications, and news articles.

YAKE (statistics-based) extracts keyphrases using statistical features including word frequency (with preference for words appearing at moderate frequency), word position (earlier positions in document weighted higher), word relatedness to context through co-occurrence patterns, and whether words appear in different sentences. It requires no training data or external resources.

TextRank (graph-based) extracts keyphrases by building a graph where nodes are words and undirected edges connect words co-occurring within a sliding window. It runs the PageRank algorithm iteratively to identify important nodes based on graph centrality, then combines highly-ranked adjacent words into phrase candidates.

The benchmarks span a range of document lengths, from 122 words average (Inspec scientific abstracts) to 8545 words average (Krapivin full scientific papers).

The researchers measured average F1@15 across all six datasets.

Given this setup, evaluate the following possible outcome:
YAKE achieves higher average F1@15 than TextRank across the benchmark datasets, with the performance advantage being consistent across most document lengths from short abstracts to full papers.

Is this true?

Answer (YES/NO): NO